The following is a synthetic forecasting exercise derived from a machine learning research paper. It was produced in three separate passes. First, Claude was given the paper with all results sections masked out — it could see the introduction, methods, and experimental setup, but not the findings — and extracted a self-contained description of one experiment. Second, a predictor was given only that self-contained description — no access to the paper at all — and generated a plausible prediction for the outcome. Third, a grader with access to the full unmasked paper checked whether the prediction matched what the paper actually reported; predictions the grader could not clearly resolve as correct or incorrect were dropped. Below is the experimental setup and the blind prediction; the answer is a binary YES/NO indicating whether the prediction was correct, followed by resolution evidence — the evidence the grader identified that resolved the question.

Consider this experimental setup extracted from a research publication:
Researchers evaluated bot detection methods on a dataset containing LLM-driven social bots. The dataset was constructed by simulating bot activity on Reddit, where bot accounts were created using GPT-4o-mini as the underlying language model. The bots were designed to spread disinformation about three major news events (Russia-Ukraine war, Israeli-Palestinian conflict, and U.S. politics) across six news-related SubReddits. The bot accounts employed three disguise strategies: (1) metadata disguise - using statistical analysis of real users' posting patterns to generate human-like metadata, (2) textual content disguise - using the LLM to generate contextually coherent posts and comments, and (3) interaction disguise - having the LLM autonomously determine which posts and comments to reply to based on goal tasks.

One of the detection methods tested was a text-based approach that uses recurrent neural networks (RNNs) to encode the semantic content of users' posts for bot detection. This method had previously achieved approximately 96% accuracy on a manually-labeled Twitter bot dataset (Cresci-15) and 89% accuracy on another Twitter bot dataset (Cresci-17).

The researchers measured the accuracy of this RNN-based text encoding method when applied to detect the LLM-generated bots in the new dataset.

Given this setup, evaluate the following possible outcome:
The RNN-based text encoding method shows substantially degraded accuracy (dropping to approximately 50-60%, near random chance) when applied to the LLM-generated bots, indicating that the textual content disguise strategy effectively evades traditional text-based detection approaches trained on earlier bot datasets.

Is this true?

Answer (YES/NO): YES